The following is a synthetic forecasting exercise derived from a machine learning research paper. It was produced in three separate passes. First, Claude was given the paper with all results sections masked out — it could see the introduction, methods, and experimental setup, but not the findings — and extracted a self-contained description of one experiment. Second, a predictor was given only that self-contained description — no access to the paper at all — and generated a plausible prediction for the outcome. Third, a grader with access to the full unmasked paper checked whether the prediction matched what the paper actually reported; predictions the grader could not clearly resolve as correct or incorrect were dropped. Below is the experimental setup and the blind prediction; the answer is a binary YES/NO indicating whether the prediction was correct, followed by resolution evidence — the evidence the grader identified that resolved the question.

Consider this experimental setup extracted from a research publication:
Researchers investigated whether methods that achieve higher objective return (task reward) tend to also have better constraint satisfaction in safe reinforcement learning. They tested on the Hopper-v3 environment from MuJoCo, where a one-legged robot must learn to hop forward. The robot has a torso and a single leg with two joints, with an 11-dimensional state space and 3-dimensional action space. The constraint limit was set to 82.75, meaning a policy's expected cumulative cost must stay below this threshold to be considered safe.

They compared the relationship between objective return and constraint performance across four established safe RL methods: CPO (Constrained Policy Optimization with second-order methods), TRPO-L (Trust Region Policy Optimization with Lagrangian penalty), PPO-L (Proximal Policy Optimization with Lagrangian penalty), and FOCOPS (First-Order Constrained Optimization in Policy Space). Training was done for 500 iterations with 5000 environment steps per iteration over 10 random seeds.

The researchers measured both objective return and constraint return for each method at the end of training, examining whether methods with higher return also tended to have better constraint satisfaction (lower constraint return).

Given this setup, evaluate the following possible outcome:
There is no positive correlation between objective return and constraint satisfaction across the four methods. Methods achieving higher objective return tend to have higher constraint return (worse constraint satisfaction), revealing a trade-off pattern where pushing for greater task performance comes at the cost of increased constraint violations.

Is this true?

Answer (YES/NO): NO